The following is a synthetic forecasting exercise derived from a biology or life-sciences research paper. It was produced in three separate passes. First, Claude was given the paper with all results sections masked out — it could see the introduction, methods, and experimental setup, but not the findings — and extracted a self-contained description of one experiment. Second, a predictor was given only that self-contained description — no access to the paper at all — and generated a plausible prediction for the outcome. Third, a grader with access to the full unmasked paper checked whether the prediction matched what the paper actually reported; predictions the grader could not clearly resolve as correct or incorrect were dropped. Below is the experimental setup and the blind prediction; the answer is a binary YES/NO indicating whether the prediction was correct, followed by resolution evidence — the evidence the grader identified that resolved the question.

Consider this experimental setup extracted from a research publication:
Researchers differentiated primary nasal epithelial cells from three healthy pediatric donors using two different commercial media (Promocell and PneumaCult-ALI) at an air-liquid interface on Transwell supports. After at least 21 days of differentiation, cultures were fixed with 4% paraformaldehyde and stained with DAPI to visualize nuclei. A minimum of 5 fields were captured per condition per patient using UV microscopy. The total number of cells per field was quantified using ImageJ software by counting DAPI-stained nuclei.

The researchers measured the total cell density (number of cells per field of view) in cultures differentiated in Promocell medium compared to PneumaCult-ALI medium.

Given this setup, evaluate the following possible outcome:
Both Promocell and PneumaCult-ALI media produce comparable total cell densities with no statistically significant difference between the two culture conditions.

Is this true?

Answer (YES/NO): YES